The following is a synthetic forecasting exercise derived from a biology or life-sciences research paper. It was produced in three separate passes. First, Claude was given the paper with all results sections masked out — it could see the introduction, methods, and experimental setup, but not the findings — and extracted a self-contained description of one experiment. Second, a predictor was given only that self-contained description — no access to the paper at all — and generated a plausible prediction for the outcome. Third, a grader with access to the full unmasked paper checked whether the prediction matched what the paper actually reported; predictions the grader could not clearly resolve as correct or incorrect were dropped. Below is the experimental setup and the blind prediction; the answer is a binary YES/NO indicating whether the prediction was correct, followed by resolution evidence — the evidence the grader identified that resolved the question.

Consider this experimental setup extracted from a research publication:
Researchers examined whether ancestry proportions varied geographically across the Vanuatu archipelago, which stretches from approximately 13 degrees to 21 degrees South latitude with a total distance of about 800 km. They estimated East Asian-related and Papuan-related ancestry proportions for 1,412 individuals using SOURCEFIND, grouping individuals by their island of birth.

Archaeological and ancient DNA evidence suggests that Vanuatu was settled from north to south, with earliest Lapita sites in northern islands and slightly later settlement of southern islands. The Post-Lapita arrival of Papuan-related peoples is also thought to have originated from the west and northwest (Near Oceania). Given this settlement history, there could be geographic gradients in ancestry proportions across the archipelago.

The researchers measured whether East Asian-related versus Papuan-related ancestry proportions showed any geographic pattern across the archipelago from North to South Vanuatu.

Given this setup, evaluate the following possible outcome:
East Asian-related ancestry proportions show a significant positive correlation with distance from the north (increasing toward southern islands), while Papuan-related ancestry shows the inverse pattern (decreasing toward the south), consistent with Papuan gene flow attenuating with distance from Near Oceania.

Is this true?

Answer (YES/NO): NO